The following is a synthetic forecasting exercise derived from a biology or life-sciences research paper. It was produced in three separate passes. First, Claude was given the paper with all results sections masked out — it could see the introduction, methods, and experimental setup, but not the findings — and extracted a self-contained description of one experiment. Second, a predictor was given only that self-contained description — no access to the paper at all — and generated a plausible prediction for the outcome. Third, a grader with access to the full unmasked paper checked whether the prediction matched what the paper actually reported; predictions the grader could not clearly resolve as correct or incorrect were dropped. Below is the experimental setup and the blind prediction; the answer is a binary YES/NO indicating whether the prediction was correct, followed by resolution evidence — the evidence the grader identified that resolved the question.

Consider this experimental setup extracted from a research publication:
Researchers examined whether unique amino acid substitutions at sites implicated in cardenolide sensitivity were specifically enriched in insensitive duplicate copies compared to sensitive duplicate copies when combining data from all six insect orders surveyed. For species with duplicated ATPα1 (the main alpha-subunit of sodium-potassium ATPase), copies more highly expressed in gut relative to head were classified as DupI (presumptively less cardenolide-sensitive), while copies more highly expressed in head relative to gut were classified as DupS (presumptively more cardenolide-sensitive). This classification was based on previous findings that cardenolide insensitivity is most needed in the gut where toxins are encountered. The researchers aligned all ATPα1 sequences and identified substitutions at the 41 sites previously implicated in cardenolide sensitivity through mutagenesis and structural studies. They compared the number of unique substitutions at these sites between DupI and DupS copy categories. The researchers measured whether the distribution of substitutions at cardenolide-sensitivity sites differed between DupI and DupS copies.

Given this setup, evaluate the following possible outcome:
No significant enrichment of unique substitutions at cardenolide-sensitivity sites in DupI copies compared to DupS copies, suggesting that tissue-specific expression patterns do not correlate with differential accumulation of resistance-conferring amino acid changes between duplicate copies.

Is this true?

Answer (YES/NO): NO